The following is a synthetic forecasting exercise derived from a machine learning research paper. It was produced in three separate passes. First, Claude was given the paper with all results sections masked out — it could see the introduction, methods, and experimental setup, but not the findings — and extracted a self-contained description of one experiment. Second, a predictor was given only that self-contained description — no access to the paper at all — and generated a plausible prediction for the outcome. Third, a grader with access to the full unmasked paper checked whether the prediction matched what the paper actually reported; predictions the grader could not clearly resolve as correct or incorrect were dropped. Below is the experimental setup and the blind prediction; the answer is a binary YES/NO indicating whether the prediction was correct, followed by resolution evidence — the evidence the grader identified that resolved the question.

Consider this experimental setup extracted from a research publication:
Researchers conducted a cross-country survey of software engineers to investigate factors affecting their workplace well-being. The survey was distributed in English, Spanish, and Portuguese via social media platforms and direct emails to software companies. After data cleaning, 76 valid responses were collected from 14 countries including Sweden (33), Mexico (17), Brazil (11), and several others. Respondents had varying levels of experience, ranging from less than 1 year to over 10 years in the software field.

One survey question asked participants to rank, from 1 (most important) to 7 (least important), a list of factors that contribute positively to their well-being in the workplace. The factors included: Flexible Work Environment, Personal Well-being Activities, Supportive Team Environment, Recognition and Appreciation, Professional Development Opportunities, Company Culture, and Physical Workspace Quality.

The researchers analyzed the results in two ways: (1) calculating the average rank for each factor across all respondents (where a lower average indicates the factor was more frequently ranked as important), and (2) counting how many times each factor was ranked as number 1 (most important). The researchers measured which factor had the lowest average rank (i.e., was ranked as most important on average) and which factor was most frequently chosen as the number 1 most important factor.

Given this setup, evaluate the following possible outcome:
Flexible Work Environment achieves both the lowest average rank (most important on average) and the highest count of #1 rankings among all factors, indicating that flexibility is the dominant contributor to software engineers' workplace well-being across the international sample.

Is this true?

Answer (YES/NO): NO